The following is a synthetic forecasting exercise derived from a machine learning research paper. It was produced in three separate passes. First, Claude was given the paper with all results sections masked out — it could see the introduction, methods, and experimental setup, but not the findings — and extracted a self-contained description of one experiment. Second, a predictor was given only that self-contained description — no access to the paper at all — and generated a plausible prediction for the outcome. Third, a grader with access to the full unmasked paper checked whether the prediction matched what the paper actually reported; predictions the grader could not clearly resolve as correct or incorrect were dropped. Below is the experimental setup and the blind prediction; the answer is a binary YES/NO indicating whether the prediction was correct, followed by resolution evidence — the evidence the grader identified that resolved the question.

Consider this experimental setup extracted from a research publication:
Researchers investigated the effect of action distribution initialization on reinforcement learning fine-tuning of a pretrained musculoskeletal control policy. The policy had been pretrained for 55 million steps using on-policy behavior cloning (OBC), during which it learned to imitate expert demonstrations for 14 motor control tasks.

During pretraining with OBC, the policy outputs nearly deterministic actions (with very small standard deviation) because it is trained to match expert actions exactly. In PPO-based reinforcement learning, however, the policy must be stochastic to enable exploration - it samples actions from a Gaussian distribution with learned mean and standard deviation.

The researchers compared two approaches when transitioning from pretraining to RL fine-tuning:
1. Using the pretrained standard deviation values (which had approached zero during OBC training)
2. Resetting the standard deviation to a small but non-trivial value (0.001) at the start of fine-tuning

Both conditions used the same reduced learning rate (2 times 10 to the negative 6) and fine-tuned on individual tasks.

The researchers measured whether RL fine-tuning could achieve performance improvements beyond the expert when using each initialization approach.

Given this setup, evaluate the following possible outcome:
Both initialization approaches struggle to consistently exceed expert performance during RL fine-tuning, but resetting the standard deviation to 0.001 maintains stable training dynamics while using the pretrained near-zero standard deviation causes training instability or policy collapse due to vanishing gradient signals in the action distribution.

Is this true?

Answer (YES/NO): NO